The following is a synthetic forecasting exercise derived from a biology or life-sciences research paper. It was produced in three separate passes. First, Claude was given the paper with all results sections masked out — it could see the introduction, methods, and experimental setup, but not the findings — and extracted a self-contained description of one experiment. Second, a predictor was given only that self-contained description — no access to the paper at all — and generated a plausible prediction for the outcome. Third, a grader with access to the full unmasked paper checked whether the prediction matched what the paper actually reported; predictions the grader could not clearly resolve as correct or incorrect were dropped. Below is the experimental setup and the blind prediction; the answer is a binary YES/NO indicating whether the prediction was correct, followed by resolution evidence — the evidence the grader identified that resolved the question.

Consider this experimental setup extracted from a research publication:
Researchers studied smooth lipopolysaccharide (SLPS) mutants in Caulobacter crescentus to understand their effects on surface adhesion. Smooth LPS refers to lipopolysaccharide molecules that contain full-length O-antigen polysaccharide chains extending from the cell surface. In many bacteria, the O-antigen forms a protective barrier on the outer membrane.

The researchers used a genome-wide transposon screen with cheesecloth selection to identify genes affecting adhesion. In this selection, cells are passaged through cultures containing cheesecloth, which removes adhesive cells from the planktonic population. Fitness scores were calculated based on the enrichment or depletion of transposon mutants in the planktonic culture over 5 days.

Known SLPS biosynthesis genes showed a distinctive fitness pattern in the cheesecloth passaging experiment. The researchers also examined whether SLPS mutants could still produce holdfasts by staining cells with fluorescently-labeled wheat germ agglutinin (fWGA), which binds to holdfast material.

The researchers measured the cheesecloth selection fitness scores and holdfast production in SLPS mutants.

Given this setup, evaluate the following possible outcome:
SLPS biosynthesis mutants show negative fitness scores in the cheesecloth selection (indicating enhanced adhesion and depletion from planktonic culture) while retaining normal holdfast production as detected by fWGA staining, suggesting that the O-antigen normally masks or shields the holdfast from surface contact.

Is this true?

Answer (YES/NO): NO